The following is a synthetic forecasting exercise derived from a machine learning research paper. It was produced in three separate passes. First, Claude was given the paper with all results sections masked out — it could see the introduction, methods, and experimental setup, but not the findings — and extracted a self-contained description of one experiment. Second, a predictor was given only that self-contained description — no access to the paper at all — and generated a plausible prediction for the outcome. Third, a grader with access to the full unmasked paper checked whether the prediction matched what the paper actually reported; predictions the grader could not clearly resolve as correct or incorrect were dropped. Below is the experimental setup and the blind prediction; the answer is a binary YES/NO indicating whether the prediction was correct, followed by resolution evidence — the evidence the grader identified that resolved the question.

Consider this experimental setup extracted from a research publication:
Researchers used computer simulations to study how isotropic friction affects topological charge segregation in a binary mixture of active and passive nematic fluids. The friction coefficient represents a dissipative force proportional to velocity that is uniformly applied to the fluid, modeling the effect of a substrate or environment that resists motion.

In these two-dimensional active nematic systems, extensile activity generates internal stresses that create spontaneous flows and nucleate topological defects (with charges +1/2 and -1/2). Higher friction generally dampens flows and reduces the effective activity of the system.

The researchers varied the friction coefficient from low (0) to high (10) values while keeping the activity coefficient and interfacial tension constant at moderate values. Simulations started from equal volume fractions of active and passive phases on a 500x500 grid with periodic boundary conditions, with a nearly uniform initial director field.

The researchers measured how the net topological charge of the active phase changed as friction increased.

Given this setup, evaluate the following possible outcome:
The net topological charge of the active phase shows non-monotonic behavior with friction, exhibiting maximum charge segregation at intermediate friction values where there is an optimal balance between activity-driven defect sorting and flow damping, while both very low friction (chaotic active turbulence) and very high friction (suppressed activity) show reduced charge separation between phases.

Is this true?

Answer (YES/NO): YES